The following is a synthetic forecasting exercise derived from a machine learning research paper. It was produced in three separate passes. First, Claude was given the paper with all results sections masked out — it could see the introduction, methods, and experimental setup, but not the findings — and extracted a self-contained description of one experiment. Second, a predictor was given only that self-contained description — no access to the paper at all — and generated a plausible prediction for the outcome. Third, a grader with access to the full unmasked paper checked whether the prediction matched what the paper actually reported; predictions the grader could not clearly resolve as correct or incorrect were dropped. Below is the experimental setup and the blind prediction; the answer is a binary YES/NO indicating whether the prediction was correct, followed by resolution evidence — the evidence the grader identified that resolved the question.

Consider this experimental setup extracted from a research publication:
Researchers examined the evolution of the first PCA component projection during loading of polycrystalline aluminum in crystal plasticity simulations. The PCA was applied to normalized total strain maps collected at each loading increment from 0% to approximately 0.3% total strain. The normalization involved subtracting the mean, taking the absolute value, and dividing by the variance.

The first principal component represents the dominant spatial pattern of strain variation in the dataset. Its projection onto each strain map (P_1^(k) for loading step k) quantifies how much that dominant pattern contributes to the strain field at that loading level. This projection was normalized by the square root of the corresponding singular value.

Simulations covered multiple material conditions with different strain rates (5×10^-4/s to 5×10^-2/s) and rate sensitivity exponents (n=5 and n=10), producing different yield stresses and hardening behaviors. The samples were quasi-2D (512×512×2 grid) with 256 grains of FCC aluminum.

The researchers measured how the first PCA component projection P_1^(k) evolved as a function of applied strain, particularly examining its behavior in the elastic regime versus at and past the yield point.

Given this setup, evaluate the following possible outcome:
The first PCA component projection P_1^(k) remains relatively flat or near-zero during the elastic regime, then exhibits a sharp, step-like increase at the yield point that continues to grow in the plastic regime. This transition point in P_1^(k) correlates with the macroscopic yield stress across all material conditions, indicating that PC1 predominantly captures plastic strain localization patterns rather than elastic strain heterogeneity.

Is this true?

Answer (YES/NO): NO